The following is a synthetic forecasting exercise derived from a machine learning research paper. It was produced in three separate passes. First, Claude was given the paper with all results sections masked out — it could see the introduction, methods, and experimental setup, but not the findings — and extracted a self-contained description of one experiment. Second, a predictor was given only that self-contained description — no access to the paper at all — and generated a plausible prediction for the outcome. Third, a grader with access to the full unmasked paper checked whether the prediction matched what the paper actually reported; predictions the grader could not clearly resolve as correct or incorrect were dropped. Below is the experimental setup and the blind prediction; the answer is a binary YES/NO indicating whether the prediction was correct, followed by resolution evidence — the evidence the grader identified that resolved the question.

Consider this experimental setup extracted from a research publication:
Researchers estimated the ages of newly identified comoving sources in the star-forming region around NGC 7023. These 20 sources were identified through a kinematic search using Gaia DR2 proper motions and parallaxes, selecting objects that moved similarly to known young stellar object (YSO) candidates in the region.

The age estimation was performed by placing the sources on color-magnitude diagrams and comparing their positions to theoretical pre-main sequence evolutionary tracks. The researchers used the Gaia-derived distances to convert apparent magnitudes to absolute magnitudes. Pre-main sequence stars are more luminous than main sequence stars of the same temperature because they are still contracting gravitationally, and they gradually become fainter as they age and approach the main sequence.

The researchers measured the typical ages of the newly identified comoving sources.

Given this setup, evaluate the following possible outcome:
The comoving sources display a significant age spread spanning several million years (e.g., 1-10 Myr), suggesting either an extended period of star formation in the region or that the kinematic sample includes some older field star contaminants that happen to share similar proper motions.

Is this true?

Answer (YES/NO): NO